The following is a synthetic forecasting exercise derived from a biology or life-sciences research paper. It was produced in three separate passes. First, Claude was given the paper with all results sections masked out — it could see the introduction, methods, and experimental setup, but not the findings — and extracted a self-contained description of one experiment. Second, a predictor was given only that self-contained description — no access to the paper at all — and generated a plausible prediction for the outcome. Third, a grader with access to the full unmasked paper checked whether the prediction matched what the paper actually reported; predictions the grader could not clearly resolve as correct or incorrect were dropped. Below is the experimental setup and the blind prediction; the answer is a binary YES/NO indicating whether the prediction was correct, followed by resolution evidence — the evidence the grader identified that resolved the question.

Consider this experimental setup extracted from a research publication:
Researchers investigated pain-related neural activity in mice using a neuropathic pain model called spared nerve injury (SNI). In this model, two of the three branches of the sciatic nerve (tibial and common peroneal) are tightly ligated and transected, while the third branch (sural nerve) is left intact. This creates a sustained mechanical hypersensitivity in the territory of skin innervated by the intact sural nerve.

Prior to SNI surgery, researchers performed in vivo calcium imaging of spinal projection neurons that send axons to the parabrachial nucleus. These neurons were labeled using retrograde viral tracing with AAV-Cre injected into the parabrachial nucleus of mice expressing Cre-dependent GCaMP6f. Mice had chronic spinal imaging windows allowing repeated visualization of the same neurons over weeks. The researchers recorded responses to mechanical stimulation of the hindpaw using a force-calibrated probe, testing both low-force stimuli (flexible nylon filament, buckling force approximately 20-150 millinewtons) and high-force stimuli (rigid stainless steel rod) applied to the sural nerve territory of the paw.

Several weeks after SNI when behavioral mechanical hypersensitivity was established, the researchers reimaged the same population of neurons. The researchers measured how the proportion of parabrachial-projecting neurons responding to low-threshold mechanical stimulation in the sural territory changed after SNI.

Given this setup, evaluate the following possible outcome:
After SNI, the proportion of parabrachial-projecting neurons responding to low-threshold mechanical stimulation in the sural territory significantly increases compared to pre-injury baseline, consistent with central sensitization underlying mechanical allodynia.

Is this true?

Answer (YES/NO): NO